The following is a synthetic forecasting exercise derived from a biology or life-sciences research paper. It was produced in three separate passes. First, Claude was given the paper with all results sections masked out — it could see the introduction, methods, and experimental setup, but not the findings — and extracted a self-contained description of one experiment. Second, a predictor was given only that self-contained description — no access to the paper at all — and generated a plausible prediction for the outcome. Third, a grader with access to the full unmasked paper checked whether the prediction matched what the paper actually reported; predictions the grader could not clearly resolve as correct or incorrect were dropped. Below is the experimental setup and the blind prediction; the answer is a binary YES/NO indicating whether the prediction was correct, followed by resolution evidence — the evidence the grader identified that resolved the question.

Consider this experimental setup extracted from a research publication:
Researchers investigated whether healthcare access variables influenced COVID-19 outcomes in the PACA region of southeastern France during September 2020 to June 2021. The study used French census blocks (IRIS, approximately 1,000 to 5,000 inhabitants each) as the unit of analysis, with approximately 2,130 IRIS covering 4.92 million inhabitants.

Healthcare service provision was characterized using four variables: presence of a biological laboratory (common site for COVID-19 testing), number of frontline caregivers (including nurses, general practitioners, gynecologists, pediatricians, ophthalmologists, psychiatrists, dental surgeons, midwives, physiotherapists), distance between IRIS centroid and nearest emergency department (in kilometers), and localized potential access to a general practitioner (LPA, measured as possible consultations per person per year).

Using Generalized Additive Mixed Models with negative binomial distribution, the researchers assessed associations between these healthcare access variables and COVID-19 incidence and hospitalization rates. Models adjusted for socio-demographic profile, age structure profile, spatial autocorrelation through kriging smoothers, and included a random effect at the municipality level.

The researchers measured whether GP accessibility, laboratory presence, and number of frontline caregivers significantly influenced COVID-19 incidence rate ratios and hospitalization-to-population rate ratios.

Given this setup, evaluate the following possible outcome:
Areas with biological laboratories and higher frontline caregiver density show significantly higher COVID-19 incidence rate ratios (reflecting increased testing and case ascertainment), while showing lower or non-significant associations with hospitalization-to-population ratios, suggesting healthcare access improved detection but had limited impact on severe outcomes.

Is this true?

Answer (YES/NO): NO